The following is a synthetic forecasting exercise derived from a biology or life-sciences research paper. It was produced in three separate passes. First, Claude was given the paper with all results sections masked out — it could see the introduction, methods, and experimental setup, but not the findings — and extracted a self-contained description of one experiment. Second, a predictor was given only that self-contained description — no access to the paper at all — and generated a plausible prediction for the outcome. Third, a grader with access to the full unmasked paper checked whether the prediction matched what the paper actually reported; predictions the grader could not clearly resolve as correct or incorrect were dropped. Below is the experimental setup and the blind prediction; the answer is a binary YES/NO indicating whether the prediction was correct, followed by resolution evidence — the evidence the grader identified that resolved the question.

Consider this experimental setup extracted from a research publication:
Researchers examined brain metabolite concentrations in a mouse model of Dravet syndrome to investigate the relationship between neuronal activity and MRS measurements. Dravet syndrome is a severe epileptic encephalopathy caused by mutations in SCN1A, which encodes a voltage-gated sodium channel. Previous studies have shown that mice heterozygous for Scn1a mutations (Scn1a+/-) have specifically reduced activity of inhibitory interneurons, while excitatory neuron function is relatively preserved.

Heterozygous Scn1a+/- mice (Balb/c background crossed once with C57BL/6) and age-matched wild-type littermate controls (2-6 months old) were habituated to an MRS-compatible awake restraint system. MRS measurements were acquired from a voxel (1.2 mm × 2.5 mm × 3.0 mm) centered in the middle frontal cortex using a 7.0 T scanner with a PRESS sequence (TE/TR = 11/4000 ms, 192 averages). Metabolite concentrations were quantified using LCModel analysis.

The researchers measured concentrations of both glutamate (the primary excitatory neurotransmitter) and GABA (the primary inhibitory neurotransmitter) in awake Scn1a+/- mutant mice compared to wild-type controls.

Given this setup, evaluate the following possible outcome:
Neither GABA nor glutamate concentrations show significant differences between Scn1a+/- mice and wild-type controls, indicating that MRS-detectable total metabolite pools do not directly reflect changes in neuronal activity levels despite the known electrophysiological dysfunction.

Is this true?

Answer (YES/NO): NO